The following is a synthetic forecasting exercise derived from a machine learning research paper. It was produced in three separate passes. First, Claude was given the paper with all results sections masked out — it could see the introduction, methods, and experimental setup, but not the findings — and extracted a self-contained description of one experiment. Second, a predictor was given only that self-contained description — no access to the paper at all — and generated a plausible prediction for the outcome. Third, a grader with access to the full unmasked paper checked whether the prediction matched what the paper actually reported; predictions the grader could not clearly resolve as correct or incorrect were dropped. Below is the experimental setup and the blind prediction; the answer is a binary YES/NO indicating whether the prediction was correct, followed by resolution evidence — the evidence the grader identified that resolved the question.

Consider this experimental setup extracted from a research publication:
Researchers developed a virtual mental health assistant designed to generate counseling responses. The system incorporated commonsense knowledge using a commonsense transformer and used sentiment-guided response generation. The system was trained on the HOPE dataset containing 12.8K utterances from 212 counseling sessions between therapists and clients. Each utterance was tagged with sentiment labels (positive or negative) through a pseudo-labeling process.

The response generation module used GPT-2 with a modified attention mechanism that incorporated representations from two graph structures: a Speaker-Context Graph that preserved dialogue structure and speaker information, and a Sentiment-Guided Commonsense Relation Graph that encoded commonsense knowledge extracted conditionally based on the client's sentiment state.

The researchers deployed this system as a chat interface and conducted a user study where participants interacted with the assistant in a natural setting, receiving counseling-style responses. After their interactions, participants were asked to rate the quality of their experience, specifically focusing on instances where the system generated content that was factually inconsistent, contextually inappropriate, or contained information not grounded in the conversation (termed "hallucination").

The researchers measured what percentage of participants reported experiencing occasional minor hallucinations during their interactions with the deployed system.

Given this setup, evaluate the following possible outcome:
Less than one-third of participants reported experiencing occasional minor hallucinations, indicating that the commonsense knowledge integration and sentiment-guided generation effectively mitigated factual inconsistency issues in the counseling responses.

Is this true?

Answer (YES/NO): NO